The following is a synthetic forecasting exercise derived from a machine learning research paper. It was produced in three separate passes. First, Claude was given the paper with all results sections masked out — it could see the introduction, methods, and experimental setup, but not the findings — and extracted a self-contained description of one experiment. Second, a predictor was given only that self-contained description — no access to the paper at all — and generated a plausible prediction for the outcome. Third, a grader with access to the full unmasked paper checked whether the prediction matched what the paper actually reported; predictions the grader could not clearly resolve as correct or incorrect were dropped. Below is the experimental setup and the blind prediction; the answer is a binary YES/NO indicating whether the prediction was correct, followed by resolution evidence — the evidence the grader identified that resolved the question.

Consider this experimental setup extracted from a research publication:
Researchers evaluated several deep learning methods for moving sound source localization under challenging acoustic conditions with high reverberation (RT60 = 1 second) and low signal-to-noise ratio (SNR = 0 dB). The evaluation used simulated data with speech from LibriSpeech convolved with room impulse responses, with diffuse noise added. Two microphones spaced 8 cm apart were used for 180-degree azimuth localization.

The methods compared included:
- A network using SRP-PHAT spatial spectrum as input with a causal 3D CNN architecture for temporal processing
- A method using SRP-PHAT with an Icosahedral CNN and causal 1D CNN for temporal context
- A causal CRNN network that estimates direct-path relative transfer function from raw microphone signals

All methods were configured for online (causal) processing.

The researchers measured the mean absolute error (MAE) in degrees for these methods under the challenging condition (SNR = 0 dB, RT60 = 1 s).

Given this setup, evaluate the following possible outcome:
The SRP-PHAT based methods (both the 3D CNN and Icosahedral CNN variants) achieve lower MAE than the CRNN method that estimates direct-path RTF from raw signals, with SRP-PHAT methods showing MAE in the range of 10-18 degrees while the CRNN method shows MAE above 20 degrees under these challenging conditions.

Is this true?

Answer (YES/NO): NO